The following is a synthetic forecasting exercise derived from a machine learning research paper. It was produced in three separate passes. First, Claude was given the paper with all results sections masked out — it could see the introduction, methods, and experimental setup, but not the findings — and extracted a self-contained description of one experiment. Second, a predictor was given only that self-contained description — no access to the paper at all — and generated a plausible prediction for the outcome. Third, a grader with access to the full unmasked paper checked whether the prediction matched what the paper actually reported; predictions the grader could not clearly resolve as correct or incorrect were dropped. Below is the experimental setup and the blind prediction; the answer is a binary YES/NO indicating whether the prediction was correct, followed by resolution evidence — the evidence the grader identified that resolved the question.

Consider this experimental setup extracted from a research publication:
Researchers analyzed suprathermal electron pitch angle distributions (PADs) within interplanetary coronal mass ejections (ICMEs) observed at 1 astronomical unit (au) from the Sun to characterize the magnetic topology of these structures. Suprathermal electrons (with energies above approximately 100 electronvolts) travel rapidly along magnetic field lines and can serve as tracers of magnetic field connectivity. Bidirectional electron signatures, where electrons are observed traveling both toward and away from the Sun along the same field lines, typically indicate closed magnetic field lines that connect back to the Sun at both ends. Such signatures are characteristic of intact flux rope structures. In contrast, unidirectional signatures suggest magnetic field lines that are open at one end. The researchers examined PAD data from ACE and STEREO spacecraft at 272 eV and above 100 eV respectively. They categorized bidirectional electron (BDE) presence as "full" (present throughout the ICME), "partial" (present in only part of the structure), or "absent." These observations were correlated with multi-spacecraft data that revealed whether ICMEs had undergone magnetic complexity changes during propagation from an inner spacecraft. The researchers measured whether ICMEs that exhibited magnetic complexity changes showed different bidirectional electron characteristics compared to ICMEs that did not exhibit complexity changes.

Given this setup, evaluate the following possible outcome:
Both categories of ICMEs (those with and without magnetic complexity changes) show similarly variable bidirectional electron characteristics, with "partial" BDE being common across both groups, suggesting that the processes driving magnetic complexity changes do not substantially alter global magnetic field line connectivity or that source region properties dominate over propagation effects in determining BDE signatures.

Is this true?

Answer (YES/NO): NO